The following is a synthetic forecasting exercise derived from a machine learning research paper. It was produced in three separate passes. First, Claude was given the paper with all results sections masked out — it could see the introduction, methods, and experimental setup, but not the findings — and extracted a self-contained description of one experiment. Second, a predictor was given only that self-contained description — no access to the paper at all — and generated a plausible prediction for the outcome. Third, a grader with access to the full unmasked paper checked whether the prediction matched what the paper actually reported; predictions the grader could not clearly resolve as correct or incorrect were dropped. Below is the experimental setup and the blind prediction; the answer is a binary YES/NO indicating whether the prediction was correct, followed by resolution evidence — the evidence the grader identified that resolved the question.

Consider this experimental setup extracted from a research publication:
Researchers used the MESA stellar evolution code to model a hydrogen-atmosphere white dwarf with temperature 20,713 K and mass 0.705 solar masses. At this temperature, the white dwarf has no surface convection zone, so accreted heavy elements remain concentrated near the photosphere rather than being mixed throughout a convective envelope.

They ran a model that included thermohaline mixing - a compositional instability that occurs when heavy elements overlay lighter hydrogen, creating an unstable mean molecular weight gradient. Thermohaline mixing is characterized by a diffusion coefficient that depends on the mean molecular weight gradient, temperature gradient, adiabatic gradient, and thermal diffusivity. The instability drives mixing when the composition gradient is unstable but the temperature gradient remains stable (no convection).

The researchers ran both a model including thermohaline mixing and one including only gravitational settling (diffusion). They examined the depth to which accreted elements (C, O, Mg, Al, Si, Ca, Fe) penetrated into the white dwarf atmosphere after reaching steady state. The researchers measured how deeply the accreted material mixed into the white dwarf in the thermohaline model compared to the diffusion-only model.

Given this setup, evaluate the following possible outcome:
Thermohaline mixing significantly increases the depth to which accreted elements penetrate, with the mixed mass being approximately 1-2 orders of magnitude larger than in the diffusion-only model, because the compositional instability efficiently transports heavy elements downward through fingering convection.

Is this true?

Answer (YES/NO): YES